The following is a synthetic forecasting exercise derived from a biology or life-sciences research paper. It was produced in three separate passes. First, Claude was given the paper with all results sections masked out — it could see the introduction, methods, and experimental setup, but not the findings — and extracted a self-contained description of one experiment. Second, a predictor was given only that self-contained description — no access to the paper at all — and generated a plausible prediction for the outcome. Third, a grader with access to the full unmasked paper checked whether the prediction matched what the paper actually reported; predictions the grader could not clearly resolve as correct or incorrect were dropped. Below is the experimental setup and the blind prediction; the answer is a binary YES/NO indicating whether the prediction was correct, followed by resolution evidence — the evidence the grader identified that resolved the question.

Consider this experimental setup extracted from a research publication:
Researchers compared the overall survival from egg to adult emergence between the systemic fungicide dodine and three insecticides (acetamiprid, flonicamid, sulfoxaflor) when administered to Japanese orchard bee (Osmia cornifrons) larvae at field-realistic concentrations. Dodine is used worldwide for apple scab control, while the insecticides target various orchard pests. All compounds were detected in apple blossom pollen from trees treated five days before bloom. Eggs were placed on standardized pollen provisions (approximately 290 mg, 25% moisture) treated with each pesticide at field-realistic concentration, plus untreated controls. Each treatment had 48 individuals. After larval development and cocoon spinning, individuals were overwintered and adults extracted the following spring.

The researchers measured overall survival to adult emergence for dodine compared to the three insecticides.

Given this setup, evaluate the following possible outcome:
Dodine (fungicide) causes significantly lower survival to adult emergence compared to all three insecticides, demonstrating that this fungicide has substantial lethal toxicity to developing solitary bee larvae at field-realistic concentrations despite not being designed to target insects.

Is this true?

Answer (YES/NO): YES